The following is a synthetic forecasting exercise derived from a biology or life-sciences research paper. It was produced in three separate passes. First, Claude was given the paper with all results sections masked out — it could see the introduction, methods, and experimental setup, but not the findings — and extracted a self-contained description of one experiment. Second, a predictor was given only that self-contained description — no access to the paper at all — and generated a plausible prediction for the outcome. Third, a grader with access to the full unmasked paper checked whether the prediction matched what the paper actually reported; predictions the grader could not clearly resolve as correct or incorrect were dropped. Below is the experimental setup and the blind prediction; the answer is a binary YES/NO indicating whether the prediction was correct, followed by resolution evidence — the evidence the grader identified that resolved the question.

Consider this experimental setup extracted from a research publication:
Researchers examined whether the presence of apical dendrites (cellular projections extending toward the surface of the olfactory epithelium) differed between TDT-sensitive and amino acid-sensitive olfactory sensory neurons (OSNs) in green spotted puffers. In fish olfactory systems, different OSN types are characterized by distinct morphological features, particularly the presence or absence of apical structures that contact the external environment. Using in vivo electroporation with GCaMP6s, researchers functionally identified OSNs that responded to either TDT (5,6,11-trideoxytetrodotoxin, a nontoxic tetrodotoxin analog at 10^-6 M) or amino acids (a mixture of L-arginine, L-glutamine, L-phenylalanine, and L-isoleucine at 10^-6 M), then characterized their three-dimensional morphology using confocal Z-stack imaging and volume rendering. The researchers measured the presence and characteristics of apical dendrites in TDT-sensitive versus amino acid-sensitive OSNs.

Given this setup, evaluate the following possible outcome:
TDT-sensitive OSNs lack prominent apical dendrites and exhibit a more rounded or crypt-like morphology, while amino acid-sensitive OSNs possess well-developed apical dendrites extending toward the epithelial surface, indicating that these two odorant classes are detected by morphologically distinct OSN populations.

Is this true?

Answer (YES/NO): YES